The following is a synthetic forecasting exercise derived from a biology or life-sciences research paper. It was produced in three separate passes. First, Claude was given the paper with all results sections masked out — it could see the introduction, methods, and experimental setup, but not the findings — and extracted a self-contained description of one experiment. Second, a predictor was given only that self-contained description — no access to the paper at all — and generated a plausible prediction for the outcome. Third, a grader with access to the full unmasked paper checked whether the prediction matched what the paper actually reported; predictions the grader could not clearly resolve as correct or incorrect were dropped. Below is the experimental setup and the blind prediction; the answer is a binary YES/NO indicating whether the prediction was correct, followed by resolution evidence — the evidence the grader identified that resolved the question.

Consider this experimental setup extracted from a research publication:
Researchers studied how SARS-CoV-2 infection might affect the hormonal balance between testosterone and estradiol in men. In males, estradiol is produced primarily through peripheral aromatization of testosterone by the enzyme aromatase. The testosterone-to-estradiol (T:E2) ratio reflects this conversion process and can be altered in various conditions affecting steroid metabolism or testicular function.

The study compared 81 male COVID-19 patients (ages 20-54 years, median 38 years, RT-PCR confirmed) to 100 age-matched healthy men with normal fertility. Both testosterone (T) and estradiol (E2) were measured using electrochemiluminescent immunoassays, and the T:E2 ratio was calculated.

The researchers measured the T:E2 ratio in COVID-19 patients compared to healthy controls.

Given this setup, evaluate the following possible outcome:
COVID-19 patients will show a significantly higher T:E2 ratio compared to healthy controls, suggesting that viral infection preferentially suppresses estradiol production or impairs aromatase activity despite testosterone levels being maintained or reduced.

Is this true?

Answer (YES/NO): NO